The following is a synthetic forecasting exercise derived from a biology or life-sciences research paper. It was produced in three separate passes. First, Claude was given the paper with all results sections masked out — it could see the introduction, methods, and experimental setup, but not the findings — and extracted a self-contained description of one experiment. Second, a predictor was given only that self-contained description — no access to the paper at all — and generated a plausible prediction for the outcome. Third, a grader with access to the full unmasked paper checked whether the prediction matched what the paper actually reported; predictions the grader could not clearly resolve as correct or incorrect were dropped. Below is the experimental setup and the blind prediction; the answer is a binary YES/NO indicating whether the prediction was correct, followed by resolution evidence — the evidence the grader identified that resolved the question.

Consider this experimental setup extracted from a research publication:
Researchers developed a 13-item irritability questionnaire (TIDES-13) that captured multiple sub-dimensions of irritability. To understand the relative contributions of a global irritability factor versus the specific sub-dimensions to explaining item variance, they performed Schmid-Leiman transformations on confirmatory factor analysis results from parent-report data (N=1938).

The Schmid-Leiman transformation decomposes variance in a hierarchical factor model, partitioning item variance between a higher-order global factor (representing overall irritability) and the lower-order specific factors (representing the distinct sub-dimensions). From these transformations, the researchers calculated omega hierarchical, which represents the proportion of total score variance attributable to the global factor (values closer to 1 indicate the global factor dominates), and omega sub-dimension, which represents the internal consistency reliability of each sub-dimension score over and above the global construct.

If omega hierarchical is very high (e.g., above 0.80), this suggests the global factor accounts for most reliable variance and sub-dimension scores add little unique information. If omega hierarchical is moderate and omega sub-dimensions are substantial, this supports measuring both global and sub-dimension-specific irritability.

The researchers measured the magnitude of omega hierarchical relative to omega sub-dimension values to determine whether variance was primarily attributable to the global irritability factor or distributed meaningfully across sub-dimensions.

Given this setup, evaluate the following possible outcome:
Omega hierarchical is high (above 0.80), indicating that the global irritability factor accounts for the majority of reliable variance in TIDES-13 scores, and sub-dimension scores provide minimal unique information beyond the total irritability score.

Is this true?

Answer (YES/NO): YES